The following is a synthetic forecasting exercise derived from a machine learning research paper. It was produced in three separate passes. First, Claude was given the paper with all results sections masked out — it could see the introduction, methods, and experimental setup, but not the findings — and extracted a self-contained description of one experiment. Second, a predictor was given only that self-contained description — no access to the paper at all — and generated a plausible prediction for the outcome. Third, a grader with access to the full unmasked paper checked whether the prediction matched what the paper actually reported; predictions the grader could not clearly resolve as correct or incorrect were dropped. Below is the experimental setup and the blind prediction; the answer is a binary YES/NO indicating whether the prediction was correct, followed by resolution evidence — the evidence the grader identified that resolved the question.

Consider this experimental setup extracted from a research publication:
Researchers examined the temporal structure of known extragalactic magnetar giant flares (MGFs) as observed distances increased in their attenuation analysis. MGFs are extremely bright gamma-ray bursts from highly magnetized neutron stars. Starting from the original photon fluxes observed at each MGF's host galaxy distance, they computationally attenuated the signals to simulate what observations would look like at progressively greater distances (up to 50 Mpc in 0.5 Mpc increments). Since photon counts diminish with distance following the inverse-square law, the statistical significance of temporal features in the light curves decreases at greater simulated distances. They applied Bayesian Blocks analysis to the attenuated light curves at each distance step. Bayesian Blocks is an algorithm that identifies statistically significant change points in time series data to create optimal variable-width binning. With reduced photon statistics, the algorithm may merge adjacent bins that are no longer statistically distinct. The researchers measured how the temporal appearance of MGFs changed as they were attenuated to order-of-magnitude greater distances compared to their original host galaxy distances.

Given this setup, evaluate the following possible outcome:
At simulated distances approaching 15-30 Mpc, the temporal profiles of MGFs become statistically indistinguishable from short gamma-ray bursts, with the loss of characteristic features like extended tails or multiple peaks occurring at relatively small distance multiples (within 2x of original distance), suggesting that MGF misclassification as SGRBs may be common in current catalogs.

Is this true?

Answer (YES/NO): NO